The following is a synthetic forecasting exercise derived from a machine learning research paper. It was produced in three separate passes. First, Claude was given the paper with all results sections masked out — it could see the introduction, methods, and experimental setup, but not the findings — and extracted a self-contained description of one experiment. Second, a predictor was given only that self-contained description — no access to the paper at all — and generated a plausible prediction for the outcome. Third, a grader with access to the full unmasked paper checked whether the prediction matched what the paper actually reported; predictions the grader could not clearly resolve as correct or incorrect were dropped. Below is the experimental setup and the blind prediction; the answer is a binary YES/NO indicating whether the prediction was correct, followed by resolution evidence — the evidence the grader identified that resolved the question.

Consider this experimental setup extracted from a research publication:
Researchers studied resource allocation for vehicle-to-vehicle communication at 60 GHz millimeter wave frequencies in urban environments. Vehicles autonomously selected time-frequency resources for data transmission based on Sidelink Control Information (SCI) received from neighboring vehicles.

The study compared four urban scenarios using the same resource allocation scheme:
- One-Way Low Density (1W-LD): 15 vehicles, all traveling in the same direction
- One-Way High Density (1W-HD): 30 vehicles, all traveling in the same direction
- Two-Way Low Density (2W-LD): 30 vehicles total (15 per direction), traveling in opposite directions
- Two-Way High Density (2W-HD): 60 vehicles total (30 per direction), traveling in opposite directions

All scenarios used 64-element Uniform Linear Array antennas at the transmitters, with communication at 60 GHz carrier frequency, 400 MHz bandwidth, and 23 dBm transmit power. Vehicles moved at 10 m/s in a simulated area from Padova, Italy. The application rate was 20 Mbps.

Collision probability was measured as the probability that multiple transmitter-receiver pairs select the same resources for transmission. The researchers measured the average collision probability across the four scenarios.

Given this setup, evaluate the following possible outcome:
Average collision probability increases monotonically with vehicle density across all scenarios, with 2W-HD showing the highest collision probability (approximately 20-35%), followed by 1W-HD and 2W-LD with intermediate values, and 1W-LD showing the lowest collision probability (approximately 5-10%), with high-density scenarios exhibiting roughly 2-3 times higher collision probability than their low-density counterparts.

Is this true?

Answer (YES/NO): NO